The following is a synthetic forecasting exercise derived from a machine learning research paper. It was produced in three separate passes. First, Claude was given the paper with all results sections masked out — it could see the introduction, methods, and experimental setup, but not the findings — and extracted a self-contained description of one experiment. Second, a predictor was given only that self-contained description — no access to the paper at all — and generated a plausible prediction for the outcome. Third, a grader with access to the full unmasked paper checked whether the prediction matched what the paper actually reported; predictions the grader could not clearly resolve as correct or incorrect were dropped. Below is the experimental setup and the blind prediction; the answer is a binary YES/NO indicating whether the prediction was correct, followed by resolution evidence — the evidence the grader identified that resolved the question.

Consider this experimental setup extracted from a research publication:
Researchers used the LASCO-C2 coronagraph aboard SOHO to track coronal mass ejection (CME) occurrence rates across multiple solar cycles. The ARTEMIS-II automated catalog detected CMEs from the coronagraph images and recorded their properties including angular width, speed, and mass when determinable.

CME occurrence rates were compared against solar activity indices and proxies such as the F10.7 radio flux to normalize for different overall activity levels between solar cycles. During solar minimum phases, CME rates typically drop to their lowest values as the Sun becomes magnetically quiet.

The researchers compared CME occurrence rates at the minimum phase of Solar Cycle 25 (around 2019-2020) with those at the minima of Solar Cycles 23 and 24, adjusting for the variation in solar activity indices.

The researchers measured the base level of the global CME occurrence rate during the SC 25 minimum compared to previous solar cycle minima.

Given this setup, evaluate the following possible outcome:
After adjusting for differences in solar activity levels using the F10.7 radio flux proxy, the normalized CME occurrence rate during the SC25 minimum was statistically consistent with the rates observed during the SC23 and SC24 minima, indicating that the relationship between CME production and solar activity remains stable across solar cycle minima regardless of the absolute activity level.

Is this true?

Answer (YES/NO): NO